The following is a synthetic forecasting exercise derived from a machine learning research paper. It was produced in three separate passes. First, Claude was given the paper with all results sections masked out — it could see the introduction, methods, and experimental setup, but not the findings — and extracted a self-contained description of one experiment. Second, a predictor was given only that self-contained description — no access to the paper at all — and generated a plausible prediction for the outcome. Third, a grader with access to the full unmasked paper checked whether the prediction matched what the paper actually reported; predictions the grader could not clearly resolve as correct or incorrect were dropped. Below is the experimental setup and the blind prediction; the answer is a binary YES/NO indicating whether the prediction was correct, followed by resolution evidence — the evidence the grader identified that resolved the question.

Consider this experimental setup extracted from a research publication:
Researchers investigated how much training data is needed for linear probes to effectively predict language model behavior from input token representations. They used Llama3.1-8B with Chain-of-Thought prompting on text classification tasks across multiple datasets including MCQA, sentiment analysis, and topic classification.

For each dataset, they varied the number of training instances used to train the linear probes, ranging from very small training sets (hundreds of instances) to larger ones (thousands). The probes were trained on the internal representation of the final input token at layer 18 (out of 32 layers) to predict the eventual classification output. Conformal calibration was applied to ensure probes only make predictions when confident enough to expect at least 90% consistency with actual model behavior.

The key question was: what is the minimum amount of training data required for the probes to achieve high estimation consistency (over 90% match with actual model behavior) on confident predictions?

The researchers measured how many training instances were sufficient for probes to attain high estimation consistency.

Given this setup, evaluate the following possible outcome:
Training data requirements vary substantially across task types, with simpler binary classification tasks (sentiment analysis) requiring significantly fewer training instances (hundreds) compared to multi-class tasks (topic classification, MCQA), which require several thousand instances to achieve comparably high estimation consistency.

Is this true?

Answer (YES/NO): NO